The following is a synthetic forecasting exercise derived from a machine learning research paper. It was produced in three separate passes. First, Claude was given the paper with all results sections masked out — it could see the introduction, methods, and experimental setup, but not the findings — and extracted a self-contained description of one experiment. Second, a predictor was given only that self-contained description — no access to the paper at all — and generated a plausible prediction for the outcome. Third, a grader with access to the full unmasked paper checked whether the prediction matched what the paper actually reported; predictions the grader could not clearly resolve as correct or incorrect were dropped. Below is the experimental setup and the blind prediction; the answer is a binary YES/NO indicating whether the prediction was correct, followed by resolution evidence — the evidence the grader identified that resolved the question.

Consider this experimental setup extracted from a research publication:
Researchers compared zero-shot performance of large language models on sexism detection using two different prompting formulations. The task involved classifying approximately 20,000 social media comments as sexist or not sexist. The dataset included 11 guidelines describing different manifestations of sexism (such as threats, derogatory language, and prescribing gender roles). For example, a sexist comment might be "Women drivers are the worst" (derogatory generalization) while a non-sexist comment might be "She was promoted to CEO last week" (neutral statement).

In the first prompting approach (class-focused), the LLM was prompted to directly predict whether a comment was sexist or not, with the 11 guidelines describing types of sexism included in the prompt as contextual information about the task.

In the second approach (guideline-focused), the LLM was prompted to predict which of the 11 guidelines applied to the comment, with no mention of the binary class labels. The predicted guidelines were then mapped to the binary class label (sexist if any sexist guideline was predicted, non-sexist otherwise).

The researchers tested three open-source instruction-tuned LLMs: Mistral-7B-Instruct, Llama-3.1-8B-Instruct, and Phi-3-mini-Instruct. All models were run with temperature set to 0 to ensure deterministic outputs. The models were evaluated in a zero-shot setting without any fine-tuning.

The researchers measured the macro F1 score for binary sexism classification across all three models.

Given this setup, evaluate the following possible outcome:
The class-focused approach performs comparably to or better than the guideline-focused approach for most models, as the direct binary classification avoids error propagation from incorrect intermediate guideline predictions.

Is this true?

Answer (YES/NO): YES